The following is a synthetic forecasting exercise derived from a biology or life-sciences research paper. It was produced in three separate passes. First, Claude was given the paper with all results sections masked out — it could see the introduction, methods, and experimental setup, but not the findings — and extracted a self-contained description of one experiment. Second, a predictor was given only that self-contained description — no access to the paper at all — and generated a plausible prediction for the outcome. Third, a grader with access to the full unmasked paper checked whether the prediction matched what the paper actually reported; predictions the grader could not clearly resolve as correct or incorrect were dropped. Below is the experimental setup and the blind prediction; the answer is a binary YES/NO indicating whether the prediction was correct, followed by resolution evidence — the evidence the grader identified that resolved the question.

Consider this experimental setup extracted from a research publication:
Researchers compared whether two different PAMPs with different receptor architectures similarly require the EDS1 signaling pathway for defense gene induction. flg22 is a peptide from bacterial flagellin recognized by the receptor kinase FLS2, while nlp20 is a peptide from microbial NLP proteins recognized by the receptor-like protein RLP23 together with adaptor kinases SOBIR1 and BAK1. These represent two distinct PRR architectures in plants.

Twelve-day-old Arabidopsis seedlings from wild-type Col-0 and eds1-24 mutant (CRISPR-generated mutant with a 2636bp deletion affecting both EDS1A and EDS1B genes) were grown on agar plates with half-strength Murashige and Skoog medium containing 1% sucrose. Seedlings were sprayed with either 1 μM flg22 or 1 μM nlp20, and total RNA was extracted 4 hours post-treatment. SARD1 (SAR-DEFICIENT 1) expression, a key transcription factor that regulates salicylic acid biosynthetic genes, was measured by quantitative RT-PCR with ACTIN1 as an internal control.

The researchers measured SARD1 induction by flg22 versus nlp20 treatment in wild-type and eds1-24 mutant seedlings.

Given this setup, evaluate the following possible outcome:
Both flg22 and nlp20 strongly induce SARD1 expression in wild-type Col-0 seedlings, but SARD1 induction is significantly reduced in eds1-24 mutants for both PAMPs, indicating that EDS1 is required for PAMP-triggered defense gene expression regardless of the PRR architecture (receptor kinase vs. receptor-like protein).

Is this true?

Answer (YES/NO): YES